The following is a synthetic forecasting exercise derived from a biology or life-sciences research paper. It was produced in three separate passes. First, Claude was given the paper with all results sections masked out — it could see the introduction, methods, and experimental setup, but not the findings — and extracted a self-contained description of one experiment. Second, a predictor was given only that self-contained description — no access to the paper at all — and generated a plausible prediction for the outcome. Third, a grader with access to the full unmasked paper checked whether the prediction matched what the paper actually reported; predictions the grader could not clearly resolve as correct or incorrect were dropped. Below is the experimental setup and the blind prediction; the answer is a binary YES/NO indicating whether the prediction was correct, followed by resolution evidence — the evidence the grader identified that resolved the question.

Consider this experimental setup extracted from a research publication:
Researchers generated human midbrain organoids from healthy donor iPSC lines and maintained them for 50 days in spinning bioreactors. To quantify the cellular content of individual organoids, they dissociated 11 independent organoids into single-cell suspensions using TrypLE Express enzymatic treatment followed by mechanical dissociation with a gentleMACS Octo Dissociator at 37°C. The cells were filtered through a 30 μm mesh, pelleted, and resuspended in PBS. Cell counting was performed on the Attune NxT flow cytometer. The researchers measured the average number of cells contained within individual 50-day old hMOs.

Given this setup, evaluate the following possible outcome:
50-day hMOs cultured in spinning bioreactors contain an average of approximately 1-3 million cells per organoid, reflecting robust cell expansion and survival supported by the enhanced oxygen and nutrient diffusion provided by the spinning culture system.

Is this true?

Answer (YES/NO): NO